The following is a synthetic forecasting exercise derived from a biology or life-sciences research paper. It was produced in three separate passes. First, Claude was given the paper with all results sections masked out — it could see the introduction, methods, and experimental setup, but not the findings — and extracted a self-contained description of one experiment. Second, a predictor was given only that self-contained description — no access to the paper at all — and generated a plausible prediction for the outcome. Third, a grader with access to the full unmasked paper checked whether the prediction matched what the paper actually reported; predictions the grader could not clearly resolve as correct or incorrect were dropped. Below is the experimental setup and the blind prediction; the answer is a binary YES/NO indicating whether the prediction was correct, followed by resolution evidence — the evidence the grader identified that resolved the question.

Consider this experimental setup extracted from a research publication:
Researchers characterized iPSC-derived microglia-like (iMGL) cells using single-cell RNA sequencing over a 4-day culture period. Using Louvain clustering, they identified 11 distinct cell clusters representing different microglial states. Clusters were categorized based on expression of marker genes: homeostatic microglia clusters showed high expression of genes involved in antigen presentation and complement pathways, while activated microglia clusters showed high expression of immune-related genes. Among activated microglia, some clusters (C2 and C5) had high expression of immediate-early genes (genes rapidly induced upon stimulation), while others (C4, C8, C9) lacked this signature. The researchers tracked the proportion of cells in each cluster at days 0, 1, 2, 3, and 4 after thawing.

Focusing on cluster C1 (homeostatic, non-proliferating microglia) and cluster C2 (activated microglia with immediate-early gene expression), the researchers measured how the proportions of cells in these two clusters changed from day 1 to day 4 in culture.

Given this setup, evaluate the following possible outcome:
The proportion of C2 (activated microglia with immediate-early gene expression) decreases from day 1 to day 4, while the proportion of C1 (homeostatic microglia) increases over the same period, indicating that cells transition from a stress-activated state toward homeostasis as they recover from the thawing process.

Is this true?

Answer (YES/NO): YES